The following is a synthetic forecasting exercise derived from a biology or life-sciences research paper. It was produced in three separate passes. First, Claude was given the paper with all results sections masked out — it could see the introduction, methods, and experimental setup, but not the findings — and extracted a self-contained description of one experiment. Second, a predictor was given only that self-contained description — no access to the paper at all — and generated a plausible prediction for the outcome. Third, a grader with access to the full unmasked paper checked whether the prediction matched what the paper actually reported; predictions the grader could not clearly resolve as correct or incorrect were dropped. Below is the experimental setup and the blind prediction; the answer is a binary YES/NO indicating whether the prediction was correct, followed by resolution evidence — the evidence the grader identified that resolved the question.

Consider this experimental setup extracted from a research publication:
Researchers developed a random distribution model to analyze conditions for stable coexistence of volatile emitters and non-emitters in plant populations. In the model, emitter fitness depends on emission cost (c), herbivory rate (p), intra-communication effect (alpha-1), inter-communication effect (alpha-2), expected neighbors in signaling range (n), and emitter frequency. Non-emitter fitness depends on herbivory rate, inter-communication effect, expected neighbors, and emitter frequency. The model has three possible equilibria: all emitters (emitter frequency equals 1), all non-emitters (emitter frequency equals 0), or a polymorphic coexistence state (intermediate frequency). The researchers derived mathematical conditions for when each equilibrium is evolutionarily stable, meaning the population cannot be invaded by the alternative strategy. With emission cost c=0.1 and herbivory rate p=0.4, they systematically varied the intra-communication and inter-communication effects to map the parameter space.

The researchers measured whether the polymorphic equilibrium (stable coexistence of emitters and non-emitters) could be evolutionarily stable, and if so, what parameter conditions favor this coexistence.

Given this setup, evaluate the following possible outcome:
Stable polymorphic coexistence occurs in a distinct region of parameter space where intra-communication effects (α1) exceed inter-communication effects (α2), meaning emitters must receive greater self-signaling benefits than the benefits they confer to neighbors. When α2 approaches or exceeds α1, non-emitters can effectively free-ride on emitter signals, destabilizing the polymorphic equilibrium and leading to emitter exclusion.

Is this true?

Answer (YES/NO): NO